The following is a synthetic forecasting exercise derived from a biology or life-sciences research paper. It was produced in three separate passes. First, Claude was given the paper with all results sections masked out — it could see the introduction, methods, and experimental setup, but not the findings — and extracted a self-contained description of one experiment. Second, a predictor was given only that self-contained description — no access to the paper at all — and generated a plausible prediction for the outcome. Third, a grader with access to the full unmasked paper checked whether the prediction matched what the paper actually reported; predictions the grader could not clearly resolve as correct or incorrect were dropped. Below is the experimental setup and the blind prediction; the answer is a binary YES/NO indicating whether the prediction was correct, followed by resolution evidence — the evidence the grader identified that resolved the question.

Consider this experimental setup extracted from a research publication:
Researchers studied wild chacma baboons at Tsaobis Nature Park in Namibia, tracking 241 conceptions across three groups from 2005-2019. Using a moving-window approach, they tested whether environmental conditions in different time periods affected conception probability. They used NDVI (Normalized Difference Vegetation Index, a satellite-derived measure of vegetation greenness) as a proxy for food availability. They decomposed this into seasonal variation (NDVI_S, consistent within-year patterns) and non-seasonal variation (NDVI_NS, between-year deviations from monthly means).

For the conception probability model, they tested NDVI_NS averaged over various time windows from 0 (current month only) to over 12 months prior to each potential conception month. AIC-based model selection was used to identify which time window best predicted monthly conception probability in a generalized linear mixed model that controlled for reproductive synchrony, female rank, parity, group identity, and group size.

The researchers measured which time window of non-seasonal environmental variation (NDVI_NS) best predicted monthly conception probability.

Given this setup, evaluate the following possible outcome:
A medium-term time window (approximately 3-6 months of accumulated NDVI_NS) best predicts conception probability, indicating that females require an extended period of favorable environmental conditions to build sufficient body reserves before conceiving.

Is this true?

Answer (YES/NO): NO